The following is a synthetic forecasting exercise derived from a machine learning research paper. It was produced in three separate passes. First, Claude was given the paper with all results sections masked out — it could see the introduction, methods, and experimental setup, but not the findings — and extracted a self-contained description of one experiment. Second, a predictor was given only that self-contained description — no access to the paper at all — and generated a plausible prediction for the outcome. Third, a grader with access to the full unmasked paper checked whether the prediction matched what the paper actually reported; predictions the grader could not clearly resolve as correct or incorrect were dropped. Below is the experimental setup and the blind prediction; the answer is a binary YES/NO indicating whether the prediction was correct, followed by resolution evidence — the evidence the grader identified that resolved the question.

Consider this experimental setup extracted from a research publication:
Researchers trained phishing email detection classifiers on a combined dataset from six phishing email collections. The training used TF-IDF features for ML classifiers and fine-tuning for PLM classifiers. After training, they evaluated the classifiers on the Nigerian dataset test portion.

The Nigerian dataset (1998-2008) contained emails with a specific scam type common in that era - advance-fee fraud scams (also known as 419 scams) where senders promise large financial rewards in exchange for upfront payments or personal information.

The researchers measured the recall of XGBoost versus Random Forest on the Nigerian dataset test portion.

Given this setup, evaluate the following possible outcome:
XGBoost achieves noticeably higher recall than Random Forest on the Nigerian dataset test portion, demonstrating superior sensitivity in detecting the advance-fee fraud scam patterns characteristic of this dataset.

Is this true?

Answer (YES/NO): NO